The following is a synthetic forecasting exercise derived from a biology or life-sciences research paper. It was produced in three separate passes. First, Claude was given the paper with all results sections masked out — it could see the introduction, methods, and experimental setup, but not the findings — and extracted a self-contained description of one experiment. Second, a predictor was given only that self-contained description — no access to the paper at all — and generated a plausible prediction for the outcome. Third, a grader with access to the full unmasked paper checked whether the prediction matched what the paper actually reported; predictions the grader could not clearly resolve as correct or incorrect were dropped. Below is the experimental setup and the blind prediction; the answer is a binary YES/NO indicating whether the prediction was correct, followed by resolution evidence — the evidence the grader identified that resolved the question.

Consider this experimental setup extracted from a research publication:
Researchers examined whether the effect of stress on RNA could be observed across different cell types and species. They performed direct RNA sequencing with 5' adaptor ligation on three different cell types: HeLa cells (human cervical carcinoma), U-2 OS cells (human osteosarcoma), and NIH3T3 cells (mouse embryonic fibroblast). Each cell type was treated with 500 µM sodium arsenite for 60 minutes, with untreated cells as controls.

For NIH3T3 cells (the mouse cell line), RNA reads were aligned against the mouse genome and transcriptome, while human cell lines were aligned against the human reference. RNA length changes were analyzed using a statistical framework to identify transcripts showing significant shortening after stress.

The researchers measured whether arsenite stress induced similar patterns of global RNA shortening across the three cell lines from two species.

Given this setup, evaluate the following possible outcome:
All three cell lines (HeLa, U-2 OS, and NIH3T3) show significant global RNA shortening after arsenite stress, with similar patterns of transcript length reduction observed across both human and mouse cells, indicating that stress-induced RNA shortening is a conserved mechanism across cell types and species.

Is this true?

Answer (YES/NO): YES